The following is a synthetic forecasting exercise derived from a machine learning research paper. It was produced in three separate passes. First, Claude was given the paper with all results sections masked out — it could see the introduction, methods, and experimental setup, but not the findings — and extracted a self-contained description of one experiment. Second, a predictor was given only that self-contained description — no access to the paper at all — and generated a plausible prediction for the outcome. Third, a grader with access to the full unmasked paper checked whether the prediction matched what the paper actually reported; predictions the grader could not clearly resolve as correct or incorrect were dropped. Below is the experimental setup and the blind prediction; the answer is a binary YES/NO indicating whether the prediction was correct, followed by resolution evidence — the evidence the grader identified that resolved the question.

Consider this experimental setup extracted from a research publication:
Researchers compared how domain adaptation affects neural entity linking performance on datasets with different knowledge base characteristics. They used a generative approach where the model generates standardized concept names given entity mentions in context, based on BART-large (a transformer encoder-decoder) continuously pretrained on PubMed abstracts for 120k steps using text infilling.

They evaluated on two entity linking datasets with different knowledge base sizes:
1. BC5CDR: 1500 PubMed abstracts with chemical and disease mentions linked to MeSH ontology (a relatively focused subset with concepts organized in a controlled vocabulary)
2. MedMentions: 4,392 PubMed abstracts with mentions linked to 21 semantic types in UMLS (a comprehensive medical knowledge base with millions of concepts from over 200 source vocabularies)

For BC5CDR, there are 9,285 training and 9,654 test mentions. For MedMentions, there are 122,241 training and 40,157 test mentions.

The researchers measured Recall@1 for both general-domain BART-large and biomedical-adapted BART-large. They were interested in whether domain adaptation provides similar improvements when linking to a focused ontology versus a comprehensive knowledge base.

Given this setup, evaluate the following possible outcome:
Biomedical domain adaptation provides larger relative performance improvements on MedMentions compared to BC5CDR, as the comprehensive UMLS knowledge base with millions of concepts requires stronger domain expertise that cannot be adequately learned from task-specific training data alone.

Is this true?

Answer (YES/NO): NO